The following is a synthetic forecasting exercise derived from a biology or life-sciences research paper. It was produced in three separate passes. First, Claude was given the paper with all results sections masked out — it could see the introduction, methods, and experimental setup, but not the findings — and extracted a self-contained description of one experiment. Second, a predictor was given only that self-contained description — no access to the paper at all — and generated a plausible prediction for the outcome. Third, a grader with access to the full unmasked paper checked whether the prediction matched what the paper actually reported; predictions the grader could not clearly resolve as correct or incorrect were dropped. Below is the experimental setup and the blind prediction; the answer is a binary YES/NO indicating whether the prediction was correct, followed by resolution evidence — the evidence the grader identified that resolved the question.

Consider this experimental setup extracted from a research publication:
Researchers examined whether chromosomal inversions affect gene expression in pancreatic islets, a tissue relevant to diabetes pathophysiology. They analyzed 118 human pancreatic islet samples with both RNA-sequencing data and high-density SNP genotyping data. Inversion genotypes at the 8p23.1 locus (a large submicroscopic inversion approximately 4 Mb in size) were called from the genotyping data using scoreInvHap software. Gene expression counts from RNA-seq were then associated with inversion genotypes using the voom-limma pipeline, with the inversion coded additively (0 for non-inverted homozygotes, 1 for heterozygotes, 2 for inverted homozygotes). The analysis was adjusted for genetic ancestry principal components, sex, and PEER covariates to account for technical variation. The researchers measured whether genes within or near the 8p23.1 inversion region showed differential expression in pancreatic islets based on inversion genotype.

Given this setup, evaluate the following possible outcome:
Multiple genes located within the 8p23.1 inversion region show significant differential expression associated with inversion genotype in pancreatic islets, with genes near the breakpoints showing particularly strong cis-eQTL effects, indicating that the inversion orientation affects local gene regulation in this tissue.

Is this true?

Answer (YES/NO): NO